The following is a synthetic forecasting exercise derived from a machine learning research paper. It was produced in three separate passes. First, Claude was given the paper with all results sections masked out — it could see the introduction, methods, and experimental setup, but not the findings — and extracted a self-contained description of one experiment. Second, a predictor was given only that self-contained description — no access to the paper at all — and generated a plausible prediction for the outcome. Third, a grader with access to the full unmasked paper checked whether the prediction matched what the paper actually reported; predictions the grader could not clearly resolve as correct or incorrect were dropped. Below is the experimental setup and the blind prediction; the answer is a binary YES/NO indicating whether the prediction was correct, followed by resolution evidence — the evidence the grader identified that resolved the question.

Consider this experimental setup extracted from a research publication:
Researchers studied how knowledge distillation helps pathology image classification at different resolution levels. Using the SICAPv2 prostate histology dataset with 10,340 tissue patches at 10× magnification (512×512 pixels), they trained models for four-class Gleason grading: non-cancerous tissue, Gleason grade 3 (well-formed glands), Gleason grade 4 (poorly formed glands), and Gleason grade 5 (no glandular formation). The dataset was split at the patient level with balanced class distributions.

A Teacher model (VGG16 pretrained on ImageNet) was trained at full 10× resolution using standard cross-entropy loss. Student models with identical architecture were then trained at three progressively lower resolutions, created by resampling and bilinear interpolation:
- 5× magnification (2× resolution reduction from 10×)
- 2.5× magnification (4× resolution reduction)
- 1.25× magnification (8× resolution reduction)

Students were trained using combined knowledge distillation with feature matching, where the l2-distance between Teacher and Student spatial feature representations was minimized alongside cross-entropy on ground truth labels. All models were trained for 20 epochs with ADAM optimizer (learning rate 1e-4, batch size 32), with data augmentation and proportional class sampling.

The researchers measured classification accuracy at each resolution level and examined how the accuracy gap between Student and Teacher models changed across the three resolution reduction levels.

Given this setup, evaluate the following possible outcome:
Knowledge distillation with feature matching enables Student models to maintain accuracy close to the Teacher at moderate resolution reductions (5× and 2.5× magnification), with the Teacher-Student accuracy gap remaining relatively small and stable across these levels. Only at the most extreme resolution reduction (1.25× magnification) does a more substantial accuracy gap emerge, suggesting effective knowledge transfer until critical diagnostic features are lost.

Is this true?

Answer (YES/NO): YES